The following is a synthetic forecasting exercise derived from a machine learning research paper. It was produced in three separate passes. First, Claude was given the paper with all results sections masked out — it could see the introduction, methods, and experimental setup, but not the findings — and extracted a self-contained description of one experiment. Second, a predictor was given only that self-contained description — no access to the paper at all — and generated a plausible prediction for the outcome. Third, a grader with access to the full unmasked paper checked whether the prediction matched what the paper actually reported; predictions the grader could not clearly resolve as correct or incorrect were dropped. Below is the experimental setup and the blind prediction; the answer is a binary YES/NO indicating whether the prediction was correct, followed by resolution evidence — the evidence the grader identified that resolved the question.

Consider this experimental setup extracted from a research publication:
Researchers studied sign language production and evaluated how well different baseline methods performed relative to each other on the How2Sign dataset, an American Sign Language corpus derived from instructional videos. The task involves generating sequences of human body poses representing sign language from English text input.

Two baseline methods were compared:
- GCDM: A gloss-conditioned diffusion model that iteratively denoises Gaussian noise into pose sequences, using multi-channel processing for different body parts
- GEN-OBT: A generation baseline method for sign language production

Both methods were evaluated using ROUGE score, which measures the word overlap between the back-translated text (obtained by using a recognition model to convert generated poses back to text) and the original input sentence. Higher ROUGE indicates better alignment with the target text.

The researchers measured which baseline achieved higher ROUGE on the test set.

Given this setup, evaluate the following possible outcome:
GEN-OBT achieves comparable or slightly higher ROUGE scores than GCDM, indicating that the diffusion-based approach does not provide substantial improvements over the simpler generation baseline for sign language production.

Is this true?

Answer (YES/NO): YES